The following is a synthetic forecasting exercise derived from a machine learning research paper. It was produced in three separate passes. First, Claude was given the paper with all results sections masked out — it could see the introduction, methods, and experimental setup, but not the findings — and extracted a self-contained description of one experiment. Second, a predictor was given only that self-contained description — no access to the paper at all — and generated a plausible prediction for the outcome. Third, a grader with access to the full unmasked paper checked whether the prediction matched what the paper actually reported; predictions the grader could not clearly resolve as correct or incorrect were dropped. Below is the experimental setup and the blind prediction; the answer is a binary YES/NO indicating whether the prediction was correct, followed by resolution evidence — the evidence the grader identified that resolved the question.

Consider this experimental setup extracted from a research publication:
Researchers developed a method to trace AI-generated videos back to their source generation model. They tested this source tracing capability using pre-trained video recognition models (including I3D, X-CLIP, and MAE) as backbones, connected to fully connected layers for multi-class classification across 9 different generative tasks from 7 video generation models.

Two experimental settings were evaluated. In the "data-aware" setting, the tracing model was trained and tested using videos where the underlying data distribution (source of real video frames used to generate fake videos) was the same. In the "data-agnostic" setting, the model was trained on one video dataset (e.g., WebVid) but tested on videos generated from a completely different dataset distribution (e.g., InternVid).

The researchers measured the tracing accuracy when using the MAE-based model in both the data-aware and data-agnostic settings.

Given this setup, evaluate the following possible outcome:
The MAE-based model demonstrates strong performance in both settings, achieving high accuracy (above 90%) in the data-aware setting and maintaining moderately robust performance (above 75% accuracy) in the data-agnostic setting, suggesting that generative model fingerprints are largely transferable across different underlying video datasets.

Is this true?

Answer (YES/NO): YES